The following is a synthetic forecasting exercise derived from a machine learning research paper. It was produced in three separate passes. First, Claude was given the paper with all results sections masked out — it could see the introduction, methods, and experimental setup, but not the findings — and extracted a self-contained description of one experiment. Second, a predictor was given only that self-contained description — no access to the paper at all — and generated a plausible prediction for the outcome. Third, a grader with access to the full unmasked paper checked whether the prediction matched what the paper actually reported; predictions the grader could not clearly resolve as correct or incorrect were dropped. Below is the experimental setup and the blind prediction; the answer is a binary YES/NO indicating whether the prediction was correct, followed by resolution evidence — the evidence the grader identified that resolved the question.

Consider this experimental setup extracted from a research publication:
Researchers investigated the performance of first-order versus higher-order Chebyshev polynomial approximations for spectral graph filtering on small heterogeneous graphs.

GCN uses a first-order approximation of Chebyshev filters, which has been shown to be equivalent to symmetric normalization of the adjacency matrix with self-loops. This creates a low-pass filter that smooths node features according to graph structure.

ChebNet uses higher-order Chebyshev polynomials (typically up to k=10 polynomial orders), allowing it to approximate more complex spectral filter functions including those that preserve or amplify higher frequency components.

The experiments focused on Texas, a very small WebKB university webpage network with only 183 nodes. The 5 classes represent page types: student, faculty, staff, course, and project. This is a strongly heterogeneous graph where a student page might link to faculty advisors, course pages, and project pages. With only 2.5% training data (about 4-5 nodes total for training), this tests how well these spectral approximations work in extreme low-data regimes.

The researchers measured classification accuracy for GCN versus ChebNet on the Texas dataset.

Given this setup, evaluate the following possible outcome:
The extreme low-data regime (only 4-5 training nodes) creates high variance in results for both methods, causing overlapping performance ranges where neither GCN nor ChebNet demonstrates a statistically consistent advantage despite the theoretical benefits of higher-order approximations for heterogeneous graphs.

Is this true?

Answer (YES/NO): NO